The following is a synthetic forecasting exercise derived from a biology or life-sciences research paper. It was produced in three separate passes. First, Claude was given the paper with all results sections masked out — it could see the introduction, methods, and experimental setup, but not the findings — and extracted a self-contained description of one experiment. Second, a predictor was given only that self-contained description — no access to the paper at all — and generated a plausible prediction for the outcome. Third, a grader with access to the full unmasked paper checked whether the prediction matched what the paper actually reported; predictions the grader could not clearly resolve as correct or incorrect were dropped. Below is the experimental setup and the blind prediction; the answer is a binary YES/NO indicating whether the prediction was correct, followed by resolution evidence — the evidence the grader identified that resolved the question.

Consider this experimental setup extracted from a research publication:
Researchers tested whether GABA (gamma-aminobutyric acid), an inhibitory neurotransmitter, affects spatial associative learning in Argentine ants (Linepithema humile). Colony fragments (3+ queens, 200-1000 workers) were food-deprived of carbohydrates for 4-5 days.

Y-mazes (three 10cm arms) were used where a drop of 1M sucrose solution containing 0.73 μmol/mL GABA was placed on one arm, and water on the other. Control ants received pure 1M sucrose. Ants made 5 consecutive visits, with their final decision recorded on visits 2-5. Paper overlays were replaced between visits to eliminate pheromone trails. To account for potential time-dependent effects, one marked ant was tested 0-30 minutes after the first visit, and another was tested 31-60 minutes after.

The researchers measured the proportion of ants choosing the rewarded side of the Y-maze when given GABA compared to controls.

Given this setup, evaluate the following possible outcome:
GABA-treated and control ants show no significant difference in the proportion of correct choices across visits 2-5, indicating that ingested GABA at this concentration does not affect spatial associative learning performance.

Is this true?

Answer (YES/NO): YES